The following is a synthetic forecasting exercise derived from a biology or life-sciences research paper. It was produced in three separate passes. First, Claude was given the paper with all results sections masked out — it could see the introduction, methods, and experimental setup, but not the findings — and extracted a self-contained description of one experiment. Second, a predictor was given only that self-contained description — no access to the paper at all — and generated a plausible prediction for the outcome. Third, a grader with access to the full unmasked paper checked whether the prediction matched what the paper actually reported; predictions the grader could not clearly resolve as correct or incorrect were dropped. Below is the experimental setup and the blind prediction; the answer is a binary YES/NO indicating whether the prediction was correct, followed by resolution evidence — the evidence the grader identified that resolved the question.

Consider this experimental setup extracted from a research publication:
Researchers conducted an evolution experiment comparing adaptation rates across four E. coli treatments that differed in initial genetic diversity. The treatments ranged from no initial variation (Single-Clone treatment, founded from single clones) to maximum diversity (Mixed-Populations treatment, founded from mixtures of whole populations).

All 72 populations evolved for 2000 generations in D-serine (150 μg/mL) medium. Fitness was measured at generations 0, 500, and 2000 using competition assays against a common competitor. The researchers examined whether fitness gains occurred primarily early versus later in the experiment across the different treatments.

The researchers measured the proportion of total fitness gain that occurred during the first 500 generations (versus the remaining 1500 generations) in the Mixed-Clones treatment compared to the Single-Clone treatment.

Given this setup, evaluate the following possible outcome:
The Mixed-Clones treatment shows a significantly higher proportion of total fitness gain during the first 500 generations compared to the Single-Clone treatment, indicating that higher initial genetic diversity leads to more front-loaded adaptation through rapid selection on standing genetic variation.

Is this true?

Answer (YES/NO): NO